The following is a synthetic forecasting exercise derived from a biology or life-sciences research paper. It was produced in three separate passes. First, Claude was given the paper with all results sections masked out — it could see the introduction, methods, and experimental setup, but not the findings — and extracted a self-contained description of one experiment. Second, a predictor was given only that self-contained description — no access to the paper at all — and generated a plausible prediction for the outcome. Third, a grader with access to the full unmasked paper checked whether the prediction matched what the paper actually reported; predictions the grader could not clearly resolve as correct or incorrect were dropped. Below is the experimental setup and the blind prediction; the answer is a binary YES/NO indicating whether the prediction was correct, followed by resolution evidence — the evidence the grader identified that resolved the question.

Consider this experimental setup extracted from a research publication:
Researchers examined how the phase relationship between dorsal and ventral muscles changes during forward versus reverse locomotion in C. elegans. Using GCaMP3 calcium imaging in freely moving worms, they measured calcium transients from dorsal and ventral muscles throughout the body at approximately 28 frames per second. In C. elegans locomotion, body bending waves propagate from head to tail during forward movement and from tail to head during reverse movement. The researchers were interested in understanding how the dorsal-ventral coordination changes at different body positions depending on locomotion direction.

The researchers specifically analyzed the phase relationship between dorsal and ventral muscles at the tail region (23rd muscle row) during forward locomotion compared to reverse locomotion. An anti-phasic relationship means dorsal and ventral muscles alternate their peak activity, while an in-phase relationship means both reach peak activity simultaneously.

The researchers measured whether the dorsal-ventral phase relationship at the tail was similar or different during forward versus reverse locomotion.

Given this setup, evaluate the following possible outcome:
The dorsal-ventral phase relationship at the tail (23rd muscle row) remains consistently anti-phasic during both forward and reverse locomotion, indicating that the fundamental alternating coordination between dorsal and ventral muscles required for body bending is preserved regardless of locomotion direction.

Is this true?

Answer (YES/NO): NO